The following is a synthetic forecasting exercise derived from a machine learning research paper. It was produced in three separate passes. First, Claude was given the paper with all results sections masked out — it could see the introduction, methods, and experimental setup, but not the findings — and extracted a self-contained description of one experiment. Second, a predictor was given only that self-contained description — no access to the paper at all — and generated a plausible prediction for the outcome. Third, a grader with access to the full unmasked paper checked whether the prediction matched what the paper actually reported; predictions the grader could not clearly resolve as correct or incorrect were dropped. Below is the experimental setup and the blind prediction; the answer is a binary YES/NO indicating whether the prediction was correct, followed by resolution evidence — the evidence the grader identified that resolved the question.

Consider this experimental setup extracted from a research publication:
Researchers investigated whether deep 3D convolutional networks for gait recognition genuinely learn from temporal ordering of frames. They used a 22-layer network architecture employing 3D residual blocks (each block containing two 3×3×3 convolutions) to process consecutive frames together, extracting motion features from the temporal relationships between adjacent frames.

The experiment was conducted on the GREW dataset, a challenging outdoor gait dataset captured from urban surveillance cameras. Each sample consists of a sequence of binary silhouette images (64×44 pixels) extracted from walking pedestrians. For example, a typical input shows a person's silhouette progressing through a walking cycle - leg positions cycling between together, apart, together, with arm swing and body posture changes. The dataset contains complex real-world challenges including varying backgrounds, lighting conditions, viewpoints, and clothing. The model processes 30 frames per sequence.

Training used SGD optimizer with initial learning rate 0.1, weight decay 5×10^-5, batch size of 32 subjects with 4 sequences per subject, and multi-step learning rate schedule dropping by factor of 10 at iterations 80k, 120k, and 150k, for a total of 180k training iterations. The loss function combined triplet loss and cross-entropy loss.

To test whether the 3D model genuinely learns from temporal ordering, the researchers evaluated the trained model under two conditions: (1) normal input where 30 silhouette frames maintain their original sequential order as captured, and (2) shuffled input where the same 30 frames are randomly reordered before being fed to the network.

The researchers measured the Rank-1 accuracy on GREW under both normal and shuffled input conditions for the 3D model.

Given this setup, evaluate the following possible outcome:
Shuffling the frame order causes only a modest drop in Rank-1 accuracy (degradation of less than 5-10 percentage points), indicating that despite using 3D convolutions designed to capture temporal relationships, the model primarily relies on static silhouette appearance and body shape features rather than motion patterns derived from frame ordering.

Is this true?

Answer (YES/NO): NO